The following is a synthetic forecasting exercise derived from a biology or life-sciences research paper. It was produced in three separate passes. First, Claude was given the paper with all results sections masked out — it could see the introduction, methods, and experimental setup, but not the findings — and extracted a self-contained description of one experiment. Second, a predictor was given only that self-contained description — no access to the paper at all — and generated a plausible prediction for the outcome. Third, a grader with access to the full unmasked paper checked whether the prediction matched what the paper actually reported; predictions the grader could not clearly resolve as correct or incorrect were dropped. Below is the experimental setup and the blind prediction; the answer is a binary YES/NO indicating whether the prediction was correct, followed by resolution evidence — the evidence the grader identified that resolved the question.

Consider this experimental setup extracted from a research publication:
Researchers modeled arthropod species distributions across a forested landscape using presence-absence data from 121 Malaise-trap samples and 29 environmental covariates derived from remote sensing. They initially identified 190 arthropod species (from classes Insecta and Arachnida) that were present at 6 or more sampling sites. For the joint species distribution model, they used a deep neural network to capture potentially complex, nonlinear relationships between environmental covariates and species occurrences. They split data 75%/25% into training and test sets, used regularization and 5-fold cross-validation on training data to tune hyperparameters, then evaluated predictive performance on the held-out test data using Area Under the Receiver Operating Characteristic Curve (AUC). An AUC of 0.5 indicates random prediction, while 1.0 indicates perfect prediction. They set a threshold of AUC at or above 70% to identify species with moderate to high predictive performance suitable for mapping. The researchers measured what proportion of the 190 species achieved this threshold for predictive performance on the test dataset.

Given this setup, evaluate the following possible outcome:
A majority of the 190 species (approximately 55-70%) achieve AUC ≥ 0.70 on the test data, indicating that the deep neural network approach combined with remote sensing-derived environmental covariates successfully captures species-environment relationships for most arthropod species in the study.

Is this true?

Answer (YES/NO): NO